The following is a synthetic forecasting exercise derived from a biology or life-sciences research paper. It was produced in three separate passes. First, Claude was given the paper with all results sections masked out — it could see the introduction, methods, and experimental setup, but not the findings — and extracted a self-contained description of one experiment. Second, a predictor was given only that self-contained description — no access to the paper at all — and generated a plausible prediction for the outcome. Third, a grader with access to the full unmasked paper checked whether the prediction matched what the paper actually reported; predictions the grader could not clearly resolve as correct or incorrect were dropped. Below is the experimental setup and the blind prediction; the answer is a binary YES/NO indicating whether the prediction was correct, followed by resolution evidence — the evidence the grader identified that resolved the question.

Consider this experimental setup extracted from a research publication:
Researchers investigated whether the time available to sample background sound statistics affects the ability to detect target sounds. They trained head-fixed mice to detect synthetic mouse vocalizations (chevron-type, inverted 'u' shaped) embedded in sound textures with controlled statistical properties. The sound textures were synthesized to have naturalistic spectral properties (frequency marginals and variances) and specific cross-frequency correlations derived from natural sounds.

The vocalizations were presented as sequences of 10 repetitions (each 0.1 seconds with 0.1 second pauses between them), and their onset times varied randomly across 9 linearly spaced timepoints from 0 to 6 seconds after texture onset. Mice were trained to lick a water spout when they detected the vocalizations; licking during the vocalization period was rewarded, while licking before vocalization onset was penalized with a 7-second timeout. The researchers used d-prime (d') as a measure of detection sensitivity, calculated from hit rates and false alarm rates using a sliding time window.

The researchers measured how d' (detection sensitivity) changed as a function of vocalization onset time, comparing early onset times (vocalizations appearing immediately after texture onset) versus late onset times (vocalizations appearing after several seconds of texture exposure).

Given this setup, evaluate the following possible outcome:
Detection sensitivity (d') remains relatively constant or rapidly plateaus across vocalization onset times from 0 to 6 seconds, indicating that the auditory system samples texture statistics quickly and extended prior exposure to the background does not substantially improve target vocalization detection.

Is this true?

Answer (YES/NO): NO